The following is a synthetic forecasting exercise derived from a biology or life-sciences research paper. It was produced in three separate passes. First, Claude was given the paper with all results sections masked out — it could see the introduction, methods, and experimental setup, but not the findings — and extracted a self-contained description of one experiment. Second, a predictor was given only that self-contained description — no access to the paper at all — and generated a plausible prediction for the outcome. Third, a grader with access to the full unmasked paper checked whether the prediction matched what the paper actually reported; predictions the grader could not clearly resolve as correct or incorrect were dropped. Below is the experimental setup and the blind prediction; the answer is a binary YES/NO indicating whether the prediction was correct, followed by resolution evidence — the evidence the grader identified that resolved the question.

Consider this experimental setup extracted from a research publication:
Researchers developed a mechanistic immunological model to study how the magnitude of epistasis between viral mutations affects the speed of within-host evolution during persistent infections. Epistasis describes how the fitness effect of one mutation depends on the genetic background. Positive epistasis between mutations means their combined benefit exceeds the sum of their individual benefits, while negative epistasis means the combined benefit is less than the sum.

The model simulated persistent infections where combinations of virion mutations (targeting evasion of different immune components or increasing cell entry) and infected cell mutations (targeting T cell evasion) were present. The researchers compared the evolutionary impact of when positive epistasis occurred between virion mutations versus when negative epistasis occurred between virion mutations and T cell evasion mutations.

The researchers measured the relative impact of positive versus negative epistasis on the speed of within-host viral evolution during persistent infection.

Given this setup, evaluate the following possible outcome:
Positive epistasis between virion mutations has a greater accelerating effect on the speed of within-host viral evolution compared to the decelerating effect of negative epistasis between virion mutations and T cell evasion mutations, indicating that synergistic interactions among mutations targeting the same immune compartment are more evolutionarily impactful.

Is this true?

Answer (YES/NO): YES